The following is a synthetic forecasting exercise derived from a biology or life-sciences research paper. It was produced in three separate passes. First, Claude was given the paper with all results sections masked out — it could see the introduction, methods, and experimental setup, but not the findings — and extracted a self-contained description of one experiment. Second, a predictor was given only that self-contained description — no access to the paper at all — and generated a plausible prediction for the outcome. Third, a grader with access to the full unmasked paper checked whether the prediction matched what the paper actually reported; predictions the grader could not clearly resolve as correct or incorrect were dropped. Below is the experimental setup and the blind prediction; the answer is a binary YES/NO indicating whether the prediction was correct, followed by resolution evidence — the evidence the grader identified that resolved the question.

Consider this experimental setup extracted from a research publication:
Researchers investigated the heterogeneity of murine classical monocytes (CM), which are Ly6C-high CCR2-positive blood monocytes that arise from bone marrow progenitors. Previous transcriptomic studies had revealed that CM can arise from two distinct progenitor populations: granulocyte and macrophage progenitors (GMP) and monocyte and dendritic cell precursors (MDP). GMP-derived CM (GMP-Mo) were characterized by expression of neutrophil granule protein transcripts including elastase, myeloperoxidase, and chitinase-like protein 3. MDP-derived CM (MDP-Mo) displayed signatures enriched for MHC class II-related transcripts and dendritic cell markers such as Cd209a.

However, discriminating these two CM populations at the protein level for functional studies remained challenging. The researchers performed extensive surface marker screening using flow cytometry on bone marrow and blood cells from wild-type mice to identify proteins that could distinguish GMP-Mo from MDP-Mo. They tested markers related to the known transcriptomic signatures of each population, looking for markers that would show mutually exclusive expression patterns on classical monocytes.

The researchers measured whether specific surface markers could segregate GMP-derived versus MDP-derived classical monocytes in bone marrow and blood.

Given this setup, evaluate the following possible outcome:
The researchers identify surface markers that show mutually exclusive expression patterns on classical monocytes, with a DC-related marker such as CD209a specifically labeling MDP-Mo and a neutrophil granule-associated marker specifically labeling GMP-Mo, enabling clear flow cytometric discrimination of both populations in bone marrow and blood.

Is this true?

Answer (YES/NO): NO